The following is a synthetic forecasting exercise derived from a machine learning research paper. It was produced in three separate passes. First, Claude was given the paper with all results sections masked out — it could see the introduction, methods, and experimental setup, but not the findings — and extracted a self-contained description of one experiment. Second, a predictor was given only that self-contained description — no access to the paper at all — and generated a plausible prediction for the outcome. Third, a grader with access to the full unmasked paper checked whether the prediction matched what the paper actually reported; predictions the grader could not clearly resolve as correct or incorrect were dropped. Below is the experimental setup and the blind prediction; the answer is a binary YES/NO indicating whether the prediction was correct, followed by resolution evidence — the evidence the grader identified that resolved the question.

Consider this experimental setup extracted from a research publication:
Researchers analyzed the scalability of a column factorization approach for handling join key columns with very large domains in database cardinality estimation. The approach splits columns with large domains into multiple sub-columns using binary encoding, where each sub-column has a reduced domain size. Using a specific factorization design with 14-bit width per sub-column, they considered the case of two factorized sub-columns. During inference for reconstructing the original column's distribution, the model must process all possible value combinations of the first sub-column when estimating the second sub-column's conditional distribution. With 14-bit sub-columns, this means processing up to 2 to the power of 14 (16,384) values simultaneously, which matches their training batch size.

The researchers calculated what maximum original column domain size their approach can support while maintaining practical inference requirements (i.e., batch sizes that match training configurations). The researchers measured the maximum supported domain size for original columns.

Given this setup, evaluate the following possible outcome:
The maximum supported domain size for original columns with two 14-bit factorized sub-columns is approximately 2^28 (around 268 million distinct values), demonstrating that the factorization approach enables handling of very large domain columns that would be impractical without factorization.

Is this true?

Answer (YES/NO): YES